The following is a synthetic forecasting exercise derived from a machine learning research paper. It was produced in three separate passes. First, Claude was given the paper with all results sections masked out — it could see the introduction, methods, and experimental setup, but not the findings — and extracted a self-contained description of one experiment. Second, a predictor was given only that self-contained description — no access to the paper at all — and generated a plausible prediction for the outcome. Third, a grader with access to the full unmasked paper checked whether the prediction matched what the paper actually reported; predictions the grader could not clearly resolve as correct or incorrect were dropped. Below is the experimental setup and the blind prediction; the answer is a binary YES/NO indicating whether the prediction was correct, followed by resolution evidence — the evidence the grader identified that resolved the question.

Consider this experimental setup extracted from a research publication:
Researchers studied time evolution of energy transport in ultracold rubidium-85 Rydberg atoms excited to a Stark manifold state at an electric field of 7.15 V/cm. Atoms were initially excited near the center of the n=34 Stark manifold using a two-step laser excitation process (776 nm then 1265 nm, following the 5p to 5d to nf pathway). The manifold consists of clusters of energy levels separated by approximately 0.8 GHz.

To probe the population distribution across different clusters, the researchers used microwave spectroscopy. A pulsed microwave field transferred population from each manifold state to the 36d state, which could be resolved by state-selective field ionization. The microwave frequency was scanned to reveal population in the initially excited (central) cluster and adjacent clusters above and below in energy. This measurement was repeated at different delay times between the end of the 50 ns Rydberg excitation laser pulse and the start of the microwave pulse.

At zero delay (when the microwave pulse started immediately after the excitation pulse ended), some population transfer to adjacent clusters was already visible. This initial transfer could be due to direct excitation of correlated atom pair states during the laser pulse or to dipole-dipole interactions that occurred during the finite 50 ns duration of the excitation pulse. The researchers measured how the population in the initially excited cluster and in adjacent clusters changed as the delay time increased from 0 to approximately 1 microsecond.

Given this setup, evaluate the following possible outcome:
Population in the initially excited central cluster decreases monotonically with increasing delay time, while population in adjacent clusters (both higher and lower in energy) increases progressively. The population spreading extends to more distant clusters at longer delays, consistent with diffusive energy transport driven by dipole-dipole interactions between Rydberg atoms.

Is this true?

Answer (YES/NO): NO